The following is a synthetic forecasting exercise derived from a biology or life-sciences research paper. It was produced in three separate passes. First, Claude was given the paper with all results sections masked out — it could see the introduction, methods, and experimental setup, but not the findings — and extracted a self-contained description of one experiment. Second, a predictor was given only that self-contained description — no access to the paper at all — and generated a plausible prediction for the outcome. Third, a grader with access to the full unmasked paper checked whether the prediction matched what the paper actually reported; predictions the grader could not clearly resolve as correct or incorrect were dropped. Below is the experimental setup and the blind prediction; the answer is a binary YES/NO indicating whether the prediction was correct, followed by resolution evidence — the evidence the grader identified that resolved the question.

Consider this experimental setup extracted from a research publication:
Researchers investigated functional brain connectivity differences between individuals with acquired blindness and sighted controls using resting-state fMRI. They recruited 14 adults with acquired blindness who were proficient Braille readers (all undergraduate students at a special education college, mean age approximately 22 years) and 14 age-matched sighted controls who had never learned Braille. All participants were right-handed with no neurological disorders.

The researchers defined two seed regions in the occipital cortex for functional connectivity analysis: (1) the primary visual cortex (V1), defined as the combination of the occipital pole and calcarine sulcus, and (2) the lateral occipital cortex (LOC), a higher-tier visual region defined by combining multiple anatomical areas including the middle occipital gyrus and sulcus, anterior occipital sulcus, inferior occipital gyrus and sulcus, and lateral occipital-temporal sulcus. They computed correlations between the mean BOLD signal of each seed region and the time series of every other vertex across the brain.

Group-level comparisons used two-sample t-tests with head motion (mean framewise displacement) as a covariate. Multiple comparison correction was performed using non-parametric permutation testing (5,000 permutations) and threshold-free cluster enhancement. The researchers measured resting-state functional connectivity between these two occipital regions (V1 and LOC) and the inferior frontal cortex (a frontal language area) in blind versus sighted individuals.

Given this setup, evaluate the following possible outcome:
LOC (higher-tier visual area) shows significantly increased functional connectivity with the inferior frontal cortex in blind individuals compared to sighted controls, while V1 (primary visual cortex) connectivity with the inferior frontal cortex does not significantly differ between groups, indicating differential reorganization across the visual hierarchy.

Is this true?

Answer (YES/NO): YES